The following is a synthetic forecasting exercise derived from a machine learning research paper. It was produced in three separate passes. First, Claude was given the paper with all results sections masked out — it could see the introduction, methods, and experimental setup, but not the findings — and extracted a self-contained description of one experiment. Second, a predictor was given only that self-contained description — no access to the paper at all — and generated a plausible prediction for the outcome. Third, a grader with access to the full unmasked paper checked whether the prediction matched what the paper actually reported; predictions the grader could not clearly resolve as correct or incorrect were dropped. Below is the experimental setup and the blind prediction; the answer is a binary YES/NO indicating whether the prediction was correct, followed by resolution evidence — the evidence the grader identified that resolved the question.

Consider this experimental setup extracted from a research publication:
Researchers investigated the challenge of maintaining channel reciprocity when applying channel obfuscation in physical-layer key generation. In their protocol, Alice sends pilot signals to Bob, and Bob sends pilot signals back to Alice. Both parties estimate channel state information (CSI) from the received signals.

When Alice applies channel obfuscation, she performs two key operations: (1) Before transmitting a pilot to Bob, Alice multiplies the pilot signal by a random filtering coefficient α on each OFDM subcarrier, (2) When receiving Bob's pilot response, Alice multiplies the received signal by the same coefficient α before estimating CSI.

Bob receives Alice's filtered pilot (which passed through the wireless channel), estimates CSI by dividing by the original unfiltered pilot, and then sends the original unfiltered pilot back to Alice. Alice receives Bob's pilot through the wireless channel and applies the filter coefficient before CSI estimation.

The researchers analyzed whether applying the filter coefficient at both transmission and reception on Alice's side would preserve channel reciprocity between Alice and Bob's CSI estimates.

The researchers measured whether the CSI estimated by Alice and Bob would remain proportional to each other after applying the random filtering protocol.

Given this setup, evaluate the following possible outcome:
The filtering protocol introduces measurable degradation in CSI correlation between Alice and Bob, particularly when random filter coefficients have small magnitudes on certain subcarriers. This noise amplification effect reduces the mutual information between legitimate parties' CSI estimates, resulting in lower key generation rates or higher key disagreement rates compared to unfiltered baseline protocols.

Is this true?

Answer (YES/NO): NO